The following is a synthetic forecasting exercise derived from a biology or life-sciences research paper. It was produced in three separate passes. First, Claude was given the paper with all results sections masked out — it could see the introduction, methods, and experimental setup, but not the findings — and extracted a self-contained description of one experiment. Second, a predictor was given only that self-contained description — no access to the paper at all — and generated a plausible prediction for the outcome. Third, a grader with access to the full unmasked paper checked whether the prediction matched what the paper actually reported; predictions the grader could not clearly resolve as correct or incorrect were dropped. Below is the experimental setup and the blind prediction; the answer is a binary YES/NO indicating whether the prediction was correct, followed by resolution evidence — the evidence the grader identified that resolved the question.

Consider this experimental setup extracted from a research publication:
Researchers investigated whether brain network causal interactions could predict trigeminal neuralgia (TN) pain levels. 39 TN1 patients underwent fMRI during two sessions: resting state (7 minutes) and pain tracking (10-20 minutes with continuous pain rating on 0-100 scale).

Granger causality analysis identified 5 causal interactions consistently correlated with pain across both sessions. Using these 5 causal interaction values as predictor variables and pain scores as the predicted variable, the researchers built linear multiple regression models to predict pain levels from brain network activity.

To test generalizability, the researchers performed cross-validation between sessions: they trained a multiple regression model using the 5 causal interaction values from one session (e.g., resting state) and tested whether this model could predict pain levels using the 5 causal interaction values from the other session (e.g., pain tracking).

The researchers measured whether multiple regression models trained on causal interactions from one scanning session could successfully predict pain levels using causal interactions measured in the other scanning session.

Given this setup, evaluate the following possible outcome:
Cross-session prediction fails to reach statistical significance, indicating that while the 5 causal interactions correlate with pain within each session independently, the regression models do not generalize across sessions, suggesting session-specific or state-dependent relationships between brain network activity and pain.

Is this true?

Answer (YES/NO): NO